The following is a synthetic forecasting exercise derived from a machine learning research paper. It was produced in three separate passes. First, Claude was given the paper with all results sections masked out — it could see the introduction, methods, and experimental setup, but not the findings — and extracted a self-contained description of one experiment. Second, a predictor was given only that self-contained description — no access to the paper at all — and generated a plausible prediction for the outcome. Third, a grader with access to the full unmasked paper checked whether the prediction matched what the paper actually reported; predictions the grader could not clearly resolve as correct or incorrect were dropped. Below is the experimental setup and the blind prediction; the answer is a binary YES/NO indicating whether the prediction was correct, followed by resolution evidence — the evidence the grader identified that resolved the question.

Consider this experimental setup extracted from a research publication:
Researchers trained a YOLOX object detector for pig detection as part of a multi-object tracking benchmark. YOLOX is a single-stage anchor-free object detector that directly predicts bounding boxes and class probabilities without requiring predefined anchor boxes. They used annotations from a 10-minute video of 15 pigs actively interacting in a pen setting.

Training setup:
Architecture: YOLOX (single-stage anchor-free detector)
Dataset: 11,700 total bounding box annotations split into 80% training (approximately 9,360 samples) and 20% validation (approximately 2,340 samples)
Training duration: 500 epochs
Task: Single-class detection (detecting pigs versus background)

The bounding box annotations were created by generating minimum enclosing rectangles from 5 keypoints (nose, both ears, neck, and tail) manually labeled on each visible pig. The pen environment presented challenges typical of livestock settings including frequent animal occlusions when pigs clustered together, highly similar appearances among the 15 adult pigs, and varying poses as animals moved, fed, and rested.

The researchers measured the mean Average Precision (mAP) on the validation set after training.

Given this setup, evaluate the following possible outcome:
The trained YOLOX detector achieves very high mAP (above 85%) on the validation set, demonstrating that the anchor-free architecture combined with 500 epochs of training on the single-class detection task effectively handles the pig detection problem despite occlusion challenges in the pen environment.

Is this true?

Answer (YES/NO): YES